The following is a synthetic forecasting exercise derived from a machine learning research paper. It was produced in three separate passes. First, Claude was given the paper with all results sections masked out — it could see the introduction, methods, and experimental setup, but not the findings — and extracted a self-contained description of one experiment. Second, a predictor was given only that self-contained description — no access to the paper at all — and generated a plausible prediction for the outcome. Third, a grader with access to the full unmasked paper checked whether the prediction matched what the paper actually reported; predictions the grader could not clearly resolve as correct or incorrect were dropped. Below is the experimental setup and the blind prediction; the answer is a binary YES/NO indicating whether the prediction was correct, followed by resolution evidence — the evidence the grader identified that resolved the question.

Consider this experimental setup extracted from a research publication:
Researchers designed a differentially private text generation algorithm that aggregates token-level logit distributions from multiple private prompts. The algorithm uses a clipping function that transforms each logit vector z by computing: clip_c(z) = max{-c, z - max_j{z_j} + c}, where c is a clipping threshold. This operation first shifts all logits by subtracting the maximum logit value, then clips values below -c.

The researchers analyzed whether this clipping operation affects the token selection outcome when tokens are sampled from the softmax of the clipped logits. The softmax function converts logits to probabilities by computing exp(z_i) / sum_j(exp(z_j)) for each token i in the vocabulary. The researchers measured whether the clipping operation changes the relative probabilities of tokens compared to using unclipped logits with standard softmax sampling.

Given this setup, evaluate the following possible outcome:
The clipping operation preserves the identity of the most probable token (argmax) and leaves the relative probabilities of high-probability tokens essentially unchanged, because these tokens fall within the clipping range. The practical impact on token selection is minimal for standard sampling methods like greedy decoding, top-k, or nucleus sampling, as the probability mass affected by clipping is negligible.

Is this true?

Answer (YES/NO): NO